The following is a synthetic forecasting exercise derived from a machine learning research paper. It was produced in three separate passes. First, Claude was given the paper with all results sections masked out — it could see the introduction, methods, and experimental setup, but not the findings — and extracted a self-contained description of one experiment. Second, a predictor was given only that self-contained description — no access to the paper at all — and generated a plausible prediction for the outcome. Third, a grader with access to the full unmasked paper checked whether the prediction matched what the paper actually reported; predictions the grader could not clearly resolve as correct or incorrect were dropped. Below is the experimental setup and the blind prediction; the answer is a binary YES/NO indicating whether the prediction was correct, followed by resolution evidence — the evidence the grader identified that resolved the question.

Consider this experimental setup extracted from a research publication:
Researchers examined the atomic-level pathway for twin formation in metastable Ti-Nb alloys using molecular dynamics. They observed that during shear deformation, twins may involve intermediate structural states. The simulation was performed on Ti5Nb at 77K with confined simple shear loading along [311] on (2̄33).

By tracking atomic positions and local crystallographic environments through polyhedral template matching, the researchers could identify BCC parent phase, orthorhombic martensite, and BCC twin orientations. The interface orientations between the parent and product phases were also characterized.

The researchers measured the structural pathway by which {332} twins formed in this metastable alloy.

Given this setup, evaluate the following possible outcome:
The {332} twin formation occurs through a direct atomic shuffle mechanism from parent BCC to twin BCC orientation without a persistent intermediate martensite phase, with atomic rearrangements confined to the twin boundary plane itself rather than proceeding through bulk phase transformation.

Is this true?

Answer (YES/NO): NO